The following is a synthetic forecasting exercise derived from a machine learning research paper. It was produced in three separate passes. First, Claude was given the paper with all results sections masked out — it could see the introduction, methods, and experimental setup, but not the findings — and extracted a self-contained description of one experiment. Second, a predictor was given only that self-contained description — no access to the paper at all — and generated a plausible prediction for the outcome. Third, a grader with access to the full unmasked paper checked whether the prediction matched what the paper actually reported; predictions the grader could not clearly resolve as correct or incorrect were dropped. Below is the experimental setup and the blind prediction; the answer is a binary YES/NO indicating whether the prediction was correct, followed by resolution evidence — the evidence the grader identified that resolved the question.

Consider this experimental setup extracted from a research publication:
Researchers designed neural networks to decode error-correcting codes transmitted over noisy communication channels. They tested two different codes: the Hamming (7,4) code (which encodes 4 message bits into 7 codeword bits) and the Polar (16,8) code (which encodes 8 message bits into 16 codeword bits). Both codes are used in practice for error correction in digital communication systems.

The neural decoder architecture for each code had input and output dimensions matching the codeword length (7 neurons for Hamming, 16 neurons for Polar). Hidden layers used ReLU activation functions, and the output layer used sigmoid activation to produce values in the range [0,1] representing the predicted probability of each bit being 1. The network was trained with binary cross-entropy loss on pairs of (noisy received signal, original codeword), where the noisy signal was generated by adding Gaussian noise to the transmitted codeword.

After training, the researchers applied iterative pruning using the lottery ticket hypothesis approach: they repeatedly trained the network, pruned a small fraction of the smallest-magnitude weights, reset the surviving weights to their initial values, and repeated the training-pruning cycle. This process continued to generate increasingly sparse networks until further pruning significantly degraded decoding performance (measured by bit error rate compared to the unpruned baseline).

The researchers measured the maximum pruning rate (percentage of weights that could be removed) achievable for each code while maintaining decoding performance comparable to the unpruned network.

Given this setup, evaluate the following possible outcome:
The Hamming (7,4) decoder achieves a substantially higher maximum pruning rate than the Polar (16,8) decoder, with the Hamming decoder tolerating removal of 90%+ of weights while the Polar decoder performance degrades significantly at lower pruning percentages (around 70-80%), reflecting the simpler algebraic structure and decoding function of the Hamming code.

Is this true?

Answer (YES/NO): NO